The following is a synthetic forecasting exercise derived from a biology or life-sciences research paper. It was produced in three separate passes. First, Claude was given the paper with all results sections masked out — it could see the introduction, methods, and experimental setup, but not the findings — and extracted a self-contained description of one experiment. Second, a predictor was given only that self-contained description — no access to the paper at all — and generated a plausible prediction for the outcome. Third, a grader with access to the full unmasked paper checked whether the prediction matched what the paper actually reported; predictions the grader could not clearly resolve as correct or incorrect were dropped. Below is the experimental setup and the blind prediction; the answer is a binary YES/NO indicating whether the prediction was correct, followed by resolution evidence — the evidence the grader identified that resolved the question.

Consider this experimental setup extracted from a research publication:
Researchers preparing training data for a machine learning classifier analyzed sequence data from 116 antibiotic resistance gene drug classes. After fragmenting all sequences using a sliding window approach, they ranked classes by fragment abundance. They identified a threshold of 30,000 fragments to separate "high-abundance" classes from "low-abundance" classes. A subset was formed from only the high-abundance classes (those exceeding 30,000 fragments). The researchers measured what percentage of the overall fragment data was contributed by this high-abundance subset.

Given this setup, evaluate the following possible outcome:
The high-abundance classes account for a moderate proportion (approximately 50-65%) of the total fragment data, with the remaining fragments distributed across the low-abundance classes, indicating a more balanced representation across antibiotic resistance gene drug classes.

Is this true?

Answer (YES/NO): NO